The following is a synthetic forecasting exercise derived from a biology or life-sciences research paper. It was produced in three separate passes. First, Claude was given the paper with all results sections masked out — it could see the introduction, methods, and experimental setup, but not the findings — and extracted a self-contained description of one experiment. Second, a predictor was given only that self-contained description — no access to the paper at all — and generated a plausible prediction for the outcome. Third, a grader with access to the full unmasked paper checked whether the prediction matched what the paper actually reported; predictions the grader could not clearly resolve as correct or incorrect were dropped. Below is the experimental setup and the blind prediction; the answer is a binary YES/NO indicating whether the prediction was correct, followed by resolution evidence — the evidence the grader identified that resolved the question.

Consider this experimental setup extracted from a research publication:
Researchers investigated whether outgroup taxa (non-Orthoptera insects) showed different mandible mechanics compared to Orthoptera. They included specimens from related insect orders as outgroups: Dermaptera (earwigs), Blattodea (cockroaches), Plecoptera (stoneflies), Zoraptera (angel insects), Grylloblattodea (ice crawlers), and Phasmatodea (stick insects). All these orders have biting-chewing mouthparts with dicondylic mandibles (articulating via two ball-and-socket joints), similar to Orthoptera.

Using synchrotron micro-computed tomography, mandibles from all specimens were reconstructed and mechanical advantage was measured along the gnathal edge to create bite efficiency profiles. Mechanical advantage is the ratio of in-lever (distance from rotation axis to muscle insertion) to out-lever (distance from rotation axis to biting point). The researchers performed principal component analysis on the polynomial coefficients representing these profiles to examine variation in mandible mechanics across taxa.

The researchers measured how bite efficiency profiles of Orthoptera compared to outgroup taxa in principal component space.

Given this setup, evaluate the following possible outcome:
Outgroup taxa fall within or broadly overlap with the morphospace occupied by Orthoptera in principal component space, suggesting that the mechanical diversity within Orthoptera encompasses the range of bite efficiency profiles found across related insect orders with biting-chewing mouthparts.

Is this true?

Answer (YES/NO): NO